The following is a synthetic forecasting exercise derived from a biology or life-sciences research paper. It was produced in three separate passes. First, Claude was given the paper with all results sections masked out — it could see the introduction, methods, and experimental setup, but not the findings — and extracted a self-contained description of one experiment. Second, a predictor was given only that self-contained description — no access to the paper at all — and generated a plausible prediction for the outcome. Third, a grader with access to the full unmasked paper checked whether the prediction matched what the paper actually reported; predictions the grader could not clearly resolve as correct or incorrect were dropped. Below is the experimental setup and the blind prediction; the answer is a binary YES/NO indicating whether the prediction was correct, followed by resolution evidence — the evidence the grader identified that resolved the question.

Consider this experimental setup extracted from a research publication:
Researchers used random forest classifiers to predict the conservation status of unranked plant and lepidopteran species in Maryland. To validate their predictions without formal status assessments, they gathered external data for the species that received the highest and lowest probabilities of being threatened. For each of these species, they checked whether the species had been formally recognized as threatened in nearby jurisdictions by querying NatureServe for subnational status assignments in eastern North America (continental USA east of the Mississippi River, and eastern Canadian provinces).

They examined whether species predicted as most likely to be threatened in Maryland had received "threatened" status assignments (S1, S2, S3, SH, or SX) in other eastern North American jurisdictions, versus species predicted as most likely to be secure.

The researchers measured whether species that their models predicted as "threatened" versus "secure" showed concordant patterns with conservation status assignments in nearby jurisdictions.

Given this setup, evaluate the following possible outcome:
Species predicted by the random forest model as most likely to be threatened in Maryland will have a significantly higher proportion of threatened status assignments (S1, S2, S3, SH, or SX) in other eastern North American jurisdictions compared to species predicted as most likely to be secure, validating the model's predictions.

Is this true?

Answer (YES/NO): YES